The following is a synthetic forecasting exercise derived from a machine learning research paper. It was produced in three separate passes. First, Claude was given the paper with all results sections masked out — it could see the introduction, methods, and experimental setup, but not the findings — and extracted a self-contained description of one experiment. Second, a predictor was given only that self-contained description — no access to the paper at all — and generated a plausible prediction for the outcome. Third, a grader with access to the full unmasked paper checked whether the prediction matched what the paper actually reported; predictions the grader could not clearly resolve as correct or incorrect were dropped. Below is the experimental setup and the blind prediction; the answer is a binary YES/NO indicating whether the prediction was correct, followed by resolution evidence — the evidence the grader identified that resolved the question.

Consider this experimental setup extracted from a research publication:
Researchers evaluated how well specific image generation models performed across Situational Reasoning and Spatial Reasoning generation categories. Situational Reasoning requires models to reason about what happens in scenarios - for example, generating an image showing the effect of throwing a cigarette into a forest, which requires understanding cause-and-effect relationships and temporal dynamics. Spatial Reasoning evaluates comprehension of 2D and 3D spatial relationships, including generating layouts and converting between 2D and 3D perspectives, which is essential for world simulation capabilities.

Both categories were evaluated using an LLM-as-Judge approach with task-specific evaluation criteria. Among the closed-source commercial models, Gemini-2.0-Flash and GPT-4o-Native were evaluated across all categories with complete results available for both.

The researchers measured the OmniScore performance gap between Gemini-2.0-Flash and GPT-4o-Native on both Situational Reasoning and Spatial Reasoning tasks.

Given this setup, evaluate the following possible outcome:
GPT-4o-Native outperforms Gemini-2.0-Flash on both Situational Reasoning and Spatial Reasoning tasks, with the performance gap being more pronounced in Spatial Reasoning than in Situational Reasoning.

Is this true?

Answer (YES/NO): YES